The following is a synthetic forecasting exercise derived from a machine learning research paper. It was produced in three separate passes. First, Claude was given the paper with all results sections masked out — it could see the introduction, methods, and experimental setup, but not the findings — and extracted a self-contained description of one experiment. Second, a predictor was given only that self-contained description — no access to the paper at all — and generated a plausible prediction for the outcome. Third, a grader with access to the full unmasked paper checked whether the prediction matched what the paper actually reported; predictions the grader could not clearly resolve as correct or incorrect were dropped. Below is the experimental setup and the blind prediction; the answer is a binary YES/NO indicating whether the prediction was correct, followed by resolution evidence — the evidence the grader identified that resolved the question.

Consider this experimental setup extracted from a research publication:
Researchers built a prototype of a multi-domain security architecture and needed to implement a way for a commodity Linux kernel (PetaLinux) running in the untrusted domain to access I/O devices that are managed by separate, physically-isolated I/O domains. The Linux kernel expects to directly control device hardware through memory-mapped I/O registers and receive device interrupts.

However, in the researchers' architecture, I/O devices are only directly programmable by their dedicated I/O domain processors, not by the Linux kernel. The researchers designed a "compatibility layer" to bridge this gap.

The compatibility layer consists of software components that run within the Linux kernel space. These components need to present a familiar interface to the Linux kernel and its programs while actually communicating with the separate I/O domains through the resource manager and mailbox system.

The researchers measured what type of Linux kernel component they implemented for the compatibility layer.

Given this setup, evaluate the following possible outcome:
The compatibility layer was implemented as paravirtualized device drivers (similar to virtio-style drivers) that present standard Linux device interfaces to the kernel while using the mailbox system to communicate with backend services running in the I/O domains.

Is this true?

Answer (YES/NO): NO